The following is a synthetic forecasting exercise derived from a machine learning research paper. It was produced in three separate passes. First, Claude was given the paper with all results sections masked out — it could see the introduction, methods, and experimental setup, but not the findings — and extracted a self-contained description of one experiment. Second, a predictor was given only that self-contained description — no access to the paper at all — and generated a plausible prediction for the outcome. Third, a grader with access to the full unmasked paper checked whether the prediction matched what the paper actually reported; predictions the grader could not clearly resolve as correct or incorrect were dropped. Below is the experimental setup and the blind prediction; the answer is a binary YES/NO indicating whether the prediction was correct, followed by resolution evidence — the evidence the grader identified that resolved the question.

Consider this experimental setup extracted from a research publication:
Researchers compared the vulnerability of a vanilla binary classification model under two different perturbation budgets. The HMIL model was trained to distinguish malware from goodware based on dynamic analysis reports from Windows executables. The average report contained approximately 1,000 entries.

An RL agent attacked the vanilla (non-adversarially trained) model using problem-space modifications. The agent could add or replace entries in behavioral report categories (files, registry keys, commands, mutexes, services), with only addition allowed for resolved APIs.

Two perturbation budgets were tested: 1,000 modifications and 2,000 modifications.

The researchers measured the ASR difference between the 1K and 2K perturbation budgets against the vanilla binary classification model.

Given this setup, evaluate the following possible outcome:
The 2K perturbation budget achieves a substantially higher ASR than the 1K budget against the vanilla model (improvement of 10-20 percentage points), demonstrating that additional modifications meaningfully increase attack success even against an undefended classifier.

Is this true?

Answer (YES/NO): NO